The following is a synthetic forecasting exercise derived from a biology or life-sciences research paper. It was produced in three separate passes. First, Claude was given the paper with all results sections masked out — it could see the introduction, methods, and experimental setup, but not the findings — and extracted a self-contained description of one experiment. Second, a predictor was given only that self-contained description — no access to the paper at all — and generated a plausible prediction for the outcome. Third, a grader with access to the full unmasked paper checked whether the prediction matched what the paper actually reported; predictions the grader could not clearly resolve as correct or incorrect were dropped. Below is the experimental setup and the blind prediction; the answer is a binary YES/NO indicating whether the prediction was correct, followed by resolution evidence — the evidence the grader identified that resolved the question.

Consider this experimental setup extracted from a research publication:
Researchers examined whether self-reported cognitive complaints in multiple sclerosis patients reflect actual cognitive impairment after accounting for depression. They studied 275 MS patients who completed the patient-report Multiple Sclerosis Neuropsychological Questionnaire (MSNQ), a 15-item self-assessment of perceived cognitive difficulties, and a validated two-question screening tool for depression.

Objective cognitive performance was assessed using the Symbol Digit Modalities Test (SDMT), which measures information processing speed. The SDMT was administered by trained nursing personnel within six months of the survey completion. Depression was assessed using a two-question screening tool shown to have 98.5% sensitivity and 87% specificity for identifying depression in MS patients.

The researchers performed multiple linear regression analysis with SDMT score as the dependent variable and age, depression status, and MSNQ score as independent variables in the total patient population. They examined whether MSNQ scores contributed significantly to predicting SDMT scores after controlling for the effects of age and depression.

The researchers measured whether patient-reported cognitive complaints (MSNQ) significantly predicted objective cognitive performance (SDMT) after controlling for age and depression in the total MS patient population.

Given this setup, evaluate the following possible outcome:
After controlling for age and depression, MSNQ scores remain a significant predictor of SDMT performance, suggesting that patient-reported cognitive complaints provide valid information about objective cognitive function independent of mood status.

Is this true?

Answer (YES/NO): YES